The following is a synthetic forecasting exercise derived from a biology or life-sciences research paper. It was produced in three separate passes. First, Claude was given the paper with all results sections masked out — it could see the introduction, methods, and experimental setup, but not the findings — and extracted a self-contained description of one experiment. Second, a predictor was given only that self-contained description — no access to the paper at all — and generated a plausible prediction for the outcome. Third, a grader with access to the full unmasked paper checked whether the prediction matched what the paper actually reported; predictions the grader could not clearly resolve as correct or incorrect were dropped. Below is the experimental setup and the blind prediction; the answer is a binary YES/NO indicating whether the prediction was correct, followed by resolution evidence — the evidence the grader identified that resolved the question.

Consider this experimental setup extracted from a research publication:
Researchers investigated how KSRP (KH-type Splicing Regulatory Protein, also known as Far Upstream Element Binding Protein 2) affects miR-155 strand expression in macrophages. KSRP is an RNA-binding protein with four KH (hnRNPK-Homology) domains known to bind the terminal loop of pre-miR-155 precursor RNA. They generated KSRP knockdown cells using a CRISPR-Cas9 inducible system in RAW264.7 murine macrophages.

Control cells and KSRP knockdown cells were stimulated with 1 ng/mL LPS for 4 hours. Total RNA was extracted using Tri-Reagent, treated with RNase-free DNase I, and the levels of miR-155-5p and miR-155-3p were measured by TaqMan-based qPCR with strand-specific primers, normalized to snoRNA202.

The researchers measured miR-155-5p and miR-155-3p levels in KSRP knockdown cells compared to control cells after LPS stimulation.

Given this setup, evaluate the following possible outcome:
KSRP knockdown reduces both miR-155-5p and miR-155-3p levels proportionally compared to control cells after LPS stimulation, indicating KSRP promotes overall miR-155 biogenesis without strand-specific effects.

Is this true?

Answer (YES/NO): NO